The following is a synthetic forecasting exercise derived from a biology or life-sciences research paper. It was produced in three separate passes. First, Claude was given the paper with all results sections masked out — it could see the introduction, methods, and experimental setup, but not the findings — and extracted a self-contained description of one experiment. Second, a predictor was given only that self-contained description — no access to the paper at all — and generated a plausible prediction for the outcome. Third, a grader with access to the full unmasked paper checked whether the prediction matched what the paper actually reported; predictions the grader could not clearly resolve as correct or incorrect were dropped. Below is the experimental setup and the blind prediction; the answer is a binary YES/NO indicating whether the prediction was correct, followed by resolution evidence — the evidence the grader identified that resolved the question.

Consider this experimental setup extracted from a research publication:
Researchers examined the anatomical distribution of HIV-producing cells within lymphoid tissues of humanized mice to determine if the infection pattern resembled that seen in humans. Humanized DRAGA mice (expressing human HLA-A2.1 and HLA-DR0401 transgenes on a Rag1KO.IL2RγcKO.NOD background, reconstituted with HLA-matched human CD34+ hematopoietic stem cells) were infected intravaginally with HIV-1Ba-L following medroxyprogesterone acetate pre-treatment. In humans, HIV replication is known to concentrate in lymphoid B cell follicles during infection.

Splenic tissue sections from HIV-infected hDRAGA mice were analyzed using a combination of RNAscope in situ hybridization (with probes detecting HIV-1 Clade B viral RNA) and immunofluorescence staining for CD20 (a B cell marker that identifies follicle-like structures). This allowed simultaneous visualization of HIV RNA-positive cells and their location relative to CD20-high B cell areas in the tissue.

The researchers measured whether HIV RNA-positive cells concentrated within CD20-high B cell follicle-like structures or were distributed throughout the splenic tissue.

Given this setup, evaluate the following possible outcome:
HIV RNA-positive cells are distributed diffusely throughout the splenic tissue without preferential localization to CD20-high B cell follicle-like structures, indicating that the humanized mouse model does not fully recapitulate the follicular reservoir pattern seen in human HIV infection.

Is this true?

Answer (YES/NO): NO